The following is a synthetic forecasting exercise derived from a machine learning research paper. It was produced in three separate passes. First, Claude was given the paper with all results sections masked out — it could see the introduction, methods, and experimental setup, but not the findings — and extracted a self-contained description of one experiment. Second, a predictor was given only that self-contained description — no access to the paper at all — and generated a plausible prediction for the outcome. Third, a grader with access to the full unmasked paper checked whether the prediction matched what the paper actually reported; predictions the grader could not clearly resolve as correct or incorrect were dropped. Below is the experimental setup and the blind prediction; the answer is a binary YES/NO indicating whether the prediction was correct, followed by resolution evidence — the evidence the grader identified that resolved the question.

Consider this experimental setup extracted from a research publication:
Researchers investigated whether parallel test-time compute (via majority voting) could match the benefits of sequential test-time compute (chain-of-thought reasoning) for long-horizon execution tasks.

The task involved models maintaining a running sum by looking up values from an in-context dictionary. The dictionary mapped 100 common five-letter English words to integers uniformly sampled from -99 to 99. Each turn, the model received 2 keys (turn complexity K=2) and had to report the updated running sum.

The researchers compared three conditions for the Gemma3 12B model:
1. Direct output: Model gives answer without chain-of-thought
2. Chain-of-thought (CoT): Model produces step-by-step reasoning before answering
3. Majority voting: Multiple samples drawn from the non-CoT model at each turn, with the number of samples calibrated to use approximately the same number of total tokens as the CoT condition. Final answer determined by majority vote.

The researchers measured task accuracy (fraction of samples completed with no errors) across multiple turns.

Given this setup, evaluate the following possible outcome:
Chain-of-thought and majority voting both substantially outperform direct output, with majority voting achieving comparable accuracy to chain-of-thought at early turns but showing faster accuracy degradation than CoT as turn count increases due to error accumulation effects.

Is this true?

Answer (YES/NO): NO